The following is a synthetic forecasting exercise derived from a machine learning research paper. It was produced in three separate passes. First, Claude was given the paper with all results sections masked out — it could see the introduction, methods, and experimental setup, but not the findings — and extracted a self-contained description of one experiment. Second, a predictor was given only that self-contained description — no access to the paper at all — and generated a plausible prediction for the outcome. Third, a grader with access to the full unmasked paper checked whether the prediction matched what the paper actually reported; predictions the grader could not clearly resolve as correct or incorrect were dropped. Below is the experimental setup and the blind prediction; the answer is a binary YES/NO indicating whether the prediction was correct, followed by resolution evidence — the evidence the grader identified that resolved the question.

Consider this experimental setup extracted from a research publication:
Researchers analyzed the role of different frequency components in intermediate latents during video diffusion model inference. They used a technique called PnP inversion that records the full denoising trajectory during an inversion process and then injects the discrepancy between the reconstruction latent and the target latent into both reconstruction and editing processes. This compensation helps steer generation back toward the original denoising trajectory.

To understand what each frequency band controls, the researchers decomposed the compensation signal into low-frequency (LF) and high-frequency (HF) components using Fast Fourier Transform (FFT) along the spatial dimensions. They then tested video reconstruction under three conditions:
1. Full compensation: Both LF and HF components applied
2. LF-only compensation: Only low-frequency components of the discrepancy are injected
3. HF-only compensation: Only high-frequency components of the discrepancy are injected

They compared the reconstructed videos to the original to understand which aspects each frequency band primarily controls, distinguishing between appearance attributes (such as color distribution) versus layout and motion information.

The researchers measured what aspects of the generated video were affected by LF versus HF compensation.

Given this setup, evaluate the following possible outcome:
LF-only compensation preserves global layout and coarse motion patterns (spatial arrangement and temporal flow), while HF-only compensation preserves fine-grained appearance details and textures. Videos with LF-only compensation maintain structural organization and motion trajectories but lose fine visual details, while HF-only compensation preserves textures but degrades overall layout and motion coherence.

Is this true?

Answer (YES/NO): NO